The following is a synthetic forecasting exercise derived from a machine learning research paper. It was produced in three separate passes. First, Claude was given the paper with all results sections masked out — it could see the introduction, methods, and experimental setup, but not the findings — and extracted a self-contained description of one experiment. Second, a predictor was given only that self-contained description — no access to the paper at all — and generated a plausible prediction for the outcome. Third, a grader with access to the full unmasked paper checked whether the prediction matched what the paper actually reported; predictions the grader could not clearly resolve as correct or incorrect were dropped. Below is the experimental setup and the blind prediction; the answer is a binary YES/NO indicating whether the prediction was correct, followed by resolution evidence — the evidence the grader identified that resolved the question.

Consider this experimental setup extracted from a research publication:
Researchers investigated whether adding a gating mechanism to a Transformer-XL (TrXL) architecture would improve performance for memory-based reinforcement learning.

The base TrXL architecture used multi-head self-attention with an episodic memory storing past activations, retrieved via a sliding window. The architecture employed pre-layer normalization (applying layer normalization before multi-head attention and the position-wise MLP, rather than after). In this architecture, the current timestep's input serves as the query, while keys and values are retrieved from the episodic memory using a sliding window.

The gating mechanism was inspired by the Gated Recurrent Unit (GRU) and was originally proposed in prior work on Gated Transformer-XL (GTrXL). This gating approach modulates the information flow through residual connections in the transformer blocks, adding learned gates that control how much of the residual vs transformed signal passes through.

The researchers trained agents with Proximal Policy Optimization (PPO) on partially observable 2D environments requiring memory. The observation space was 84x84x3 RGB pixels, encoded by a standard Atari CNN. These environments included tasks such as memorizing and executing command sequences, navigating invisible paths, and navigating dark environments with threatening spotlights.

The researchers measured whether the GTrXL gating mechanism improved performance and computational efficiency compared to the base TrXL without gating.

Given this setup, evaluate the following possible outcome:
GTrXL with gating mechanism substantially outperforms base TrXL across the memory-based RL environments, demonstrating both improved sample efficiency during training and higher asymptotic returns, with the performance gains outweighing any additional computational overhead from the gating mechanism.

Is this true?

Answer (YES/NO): NO